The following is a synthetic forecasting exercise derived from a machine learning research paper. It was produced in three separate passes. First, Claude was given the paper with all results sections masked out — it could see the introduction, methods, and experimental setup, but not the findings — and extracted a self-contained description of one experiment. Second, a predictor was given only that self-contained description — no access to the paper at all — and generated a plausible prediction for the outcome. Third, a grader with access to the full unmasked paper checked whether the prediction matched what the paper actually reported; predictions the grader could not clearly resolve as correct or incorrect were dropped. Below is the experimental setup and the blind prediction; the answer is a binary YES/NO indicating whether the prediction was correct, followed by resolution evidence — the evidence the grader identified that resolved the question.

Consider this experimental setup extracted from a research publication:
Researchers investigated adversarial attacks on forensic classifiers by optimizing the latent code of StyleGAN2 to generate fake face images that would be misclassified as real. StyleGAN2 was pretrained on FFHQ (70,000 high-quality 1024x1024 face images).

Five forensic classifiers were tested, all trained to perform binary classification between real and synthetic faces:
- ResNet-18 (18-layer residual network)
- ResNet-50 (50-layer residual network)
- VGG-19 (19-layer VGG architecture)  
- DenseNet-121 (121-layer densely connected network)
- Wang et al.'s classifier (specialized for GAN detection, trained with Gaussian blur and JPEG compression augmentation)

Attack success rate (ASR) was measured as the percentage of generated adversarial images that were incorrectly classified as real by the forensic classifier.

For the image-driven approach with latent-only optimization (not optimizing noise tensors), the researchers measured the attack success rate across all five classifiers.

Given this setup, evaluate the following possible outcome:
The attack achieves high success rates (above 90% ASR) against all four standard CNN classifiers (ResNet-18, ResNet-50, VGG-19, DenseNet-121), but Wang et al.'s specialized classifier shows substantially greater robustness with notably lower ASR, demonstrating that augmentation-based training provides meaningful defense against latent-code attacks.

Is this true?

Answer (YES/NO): NO